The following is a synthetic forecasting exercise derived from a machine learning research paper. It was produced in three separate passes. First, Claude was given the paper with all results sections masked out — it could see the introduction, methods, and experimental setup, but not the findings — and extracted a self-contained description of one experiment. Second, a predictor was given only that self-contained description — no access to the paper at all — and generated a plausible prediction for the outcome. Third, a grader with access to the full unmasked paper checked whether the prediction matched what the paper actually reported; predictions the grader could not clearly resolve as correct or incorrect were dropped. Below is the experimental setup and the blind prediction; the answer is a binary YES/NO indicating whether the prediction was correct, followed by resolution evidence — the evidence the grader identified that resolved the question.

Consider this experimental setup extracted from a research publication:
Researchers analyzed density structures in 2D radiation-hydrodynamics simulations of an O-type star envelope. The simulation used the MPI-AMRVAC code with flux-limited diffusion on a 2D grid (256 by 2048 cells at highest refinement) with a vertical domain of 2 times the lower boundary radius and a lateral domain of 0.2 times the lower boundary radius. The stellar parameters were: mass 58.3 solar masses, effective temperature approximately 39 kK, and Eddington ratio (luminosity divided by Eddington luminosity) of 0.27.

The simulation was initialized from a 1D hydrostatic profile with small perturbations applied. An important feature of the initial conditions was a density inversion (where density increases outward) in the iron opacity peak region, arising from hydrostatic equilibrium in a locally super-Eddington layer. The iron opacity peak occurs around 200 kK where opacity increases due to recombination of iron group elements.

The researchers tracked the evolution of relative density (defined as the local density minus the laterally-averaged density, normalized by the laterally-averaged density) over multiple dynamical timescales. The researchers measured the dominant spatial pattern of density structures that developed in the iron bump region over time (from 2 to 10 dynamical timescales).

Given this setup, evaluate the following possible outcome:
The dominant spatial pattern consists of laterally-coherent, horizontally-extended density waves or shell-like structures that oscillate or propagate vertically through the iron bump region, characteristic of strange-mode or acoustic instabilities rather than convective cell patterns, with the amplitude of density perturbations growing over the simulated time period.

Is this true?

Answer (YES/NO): NO